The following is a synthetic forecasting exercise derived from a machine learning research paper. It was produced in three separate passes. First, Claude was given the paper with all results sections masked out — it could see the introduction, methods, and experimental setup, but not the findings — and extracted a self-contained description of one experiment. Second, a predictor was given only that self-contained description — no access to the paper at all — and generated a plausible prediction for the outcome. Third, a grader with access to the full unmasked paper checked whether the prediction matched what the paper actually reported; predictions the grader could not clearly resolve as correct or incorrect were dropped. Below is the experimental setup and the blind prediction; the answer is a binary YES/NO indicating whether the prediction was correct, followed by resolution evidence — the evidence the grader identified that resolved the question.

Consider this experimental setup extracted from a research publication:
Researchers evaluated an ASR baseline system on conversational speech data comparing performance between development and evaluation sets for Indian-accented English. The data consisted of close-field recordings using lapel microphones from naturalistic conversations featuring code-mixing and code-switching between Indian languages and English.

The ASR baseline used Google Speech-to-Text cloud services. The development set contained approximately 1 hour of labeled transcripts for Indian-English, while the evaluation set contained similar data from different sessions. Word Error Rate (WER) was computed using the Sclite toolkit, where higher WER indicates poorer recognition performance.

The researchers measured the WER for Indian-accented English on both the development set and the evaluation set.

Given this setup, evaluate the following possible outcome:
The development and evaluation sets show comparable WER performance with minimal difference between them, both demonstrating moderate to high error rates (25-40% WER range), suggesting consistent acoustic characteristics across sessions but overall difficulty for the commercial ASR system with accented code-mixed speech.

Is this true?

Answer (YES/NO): NO